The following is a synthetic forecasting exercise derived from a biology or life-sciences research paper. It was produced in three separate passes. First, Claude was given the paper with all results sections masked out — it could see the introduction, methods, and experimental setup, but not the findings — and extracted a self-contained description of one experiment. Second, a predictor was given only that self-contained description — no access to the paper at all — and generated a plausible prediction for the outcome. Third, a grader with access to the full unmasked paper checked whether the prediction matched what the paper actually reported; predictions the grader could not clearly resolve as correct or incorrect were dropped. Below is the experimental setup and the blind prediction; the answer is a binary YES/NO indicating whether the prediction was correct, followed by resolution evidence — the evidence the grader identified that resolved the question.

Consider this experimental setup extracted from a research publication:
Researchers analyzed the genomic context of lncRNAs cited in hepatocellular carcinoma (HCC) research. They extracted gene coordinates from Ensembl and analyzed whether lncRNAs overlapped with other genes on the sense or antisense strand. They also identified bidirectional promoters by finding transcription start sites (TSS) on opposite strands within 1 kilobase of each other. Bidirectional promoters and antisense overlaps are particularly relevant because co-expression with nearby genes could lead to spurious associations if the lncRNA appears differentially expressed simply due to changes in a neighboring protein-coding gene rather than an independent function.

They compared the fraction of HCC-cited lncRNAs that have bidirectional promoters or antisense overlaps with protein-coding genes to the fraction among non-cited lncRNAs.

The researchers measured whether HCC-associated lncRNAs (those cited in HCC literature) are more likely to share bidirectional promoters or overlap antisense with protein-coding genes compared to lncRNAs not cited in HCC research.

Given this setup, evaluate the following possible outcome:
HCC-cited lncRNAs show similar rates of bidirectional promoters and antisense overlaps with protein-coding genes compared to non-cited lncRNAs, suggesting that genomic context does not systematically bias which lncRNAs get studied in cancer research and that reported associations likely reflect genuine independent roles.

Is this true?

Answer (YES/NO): NO